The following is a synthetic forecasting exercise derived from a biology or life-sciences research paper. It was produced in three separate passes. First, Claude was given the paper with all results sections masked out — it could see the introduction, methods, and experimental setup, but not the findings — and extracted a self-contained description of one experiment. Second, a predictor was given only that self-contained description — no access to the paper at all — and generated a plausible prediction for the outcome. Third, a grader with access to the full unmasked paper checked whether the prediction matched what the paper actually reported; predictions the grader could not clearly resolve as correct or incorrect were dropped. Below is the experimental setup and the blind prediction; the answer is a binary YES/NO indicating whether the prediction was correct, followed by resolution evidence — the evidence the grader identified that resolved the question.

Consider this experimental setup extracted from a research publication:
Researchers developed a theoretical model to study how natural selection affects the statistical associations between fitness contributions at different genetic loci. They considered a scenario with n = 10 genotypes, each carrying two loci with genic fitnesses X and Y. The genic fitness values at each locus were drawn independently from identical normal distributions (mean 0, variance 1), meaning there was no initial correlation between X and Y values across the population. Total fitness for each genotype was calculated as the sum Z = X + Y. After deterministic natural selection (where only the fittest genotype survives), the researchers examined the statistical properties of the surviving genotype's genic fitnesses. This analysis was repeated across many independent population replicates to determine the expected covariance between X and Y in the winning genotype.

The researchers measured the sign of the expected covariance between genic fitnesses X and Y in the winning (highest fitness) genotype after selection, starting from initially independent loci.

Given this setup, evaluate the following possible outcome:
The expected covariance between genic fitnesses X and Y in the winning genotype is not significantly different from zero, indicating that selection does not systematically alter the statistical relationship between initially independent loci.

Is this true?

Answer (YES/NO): NO